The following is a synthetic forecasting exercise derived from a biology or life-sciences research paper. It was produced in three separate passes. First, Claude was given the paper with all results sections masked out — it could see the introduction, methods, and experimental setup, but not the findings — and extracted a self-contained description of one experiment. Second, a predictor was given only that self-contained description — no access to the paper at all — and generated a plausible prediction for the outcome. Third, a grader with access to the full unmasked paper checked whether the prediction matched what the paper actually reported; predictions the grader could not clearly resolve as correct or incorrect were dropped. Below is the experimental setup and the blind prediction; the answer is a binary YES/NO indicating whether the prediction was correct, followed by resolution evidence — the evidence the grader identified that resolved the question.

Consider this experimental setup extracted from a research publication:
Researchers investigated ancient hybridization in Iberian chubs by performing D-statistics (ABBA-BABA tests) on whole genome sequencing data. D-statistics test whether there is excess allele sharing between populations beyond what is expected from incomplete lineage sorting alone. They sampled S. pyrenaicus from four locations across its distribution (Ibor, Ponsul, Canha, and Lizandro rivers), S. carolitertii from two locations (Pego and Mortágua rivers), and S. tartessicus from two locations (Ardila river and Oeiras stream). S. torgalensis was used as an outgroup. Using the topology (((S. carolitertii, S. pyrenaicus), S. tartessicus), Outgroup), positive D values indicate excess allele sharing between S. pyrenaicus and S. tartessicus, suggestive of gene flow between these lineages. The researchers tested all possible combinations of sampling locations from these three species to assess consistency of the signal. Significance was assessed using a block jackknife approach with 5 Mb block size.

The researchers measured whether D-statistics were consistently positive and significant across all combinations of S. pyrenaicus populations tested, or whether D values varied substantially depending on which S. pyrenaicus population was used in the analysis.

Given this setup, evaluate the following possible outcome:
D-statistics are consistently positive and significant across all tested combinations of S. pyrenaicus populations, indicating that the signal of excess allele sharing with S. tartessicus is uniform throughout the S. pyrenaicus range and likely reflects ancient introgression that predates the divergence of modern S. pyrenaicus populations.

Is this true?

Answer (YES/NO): YES